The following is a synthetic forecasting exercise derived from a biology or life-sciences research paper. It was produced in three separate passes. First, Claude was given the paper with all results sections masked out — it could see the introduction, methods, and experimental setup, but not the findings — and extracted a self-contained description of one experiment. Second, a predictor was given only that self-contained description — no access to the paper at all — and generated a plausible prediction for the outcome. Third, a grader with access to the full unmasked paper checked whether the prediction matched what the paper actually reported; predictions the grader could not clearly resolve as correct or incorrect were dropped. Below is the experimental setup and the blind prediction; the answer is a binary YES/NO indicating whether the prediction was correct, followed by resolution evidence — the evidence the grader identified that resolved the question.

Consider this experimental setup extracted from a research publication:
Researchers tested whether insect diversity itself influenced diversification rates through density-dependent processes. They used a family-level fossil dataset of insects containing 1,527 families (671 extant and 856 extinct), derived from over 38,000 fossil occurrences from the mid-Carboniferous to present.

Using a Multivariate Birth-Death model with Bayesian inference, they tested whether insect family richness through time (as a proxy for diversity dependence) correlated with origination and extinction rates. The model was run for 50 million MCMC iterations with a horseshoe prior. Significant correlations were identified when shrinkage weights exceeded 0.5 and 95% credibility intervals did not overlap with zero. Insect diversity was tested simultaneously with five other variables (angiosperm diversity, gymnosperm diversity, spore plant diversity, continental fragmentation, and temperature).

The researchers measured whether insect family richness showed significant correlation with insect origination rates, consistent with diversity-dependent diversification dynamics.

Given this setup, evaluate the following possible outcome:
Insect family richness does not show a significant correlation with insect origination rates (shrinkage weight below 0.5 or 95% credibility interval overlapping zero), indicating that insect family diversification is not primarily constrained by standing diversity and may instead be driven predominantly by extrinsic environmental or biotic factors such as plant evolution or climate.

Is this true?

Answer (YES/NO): NO